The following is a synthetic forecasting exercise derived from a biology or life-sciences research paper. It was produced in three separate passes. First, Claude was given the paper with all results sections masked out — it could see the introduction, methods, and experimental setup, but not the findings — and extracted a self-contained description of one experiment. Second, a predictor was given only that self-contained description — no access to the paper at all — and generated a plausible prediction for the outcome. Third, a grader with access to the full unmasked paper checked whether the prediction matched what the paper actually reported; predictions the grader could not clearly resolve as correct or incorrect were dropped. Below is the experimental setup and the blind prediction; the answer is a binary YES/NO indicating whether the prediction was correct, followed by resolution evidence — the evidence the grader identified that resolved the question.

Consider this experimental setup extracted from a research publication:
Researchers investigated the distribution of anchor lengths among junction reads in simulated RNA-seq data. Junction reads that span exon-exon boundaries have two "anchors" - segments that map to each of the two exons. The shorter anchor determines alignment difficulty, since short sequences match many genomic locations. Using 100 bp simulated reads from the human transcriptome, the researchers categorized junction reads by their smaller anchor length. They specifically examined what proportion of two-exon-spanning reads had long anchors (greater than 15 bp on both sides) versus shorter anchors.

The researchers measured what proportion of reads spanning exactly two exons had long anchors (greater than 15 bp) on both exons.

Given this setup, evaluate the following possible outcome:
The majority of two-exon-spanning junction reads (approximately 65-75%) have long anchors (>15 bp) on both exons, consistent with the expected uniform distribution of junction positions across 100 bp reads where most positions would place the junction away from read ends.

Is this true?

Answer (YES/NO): YES